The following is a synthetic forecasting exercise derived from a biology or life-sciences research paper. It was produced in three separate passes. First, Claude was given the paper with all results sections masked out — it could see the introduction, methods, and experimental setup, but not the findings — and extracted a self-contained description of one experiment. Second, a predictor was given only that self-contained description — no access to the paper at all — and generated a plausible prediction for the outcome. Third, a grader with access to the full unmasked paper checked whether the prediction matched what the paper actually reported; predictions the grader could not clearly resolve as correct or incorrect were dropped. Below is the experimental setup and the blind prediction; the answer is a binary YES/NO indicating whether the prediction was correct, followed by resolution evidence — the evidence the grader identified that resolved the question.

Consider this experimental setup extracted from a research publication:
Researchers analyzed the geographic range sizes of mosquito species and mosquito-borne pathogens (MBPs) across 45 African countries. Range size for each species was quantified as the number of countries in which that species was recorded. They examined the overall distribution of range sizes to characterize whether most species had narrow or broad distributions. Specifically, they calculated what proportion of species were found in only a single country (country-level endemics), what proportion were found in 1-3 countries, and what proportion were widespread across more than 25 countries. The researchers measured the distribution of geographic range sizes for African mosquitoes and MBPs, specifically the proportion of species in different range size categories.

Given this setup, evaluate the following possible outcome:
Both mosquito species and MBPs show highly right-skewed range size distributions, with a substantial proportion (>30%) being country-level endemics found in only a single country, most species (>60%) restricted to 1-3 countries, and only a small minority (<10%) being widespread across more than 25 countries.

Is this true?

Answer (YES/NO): NO